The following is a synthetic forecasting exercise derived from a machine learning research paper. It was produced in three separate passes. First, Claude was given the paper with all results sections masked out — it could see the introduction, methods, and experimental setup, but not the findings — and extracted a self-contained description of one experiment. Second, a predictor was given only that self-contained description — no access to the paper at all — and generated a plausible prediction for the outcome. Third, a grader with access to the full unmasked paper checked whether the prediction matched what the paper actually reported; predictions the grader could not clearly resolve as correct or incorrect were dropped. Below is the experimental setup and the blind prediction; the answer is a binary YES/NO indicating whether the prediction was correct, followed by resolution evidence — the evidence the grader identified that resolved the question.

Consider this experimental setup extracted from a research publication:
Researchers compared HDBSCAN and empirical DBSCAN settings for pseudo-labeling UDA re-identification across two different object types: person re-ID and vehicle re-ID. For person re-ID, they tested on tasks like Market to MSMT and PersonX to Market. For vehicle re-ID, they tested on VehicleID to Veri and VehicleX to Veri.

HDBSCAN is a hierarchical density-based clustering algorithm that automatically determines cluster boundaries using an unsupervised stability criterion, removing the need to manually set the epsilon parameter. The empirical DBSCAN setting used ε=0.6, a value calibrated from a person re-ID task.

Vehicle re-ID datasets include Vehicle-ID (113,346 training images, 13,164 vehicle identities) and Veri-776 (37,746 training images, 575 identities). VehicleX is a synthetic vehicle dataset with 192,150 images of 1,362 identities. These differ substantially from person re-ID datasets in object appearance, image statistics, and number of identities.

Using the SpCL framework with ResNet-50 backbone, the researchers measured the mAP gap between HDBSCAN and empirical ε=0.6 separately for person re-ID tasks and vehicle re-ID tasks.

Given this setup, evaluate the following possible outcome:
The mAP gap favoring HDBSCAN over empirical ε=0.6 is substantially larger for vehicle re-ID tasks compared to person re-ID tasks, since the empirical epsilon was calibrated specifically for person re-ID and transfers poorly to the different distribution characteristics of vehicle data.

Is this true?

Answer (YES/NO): NO